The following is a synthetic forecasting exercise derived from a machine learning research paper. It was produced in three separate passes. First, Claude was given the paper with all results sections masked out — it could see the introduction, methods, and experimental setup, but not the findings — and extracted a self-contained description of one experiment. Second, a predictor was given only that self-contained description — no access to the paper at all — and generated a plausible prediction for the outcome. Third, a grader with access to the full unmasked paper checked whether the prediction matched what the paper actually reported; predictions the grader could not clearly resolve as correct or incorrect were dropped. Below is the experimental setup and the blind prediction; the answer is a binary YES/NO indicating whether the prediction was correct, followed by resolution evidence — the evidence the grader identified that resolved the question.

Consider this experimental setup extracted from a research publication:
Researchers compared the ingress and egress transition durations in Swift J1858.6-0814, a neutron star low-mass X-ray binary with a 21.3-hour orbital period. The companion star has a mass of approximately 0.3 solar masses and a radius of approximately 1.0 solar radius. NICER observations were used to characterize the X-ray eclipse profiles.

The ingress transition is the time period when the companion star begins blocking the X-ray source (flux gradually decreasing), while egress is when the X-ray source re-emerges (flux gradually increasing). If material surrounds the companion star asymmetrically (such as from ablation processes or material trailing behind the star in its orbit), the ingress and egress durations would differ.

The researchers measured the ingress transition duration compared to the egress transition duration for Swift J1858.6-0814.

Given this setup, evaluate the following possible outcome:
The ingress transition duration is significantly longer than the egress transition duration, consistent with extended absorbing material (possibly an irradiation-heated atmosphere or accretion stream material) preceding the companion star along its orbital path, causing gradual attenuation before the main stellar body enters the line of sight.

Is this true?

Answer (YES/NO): NO